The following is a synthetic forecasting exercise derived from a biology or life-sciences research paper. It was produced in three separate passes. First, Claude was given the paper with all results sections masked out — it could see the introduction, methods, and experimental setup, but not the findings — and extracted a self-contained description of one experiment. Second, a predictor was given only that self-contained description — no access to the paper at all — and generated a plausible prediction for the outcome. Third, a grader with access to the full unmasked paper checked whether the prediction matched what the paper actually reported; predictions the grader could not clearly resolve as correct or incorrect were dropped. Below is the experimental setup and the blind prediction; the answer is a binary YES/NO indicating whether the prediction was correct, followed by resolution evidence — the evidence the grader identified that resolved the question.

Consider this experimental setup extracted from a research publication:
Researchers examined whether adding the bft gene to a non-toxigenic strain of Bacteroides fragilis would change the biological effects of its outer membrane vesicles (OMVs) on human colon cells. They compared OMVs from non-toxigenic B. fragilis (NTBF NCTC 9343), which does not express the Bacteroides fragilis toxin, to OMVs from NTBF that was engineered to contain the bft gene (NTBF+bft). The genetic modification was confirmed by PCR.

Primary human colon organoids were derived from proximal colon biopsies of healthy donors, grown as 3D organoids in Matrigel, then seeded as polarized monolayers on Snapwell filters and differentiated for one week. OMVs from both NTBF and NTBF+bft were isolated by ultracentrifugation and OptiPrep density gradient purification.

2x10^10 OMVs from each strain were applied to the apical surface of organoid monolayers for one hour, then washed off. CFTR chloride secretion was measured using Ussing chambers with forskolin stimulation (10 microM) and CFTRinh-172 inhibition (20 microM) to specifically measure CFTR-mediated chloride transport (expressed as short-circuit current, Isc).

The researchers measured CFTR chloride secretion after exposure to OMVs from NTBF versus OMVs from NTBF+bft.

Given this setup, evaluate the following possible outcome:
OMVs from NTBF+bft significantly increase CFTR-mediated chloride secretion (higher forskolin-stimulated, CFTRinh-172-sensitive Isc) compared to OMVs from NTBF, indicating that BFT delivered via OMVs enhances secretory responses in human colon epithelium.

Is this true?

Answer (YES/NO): NO